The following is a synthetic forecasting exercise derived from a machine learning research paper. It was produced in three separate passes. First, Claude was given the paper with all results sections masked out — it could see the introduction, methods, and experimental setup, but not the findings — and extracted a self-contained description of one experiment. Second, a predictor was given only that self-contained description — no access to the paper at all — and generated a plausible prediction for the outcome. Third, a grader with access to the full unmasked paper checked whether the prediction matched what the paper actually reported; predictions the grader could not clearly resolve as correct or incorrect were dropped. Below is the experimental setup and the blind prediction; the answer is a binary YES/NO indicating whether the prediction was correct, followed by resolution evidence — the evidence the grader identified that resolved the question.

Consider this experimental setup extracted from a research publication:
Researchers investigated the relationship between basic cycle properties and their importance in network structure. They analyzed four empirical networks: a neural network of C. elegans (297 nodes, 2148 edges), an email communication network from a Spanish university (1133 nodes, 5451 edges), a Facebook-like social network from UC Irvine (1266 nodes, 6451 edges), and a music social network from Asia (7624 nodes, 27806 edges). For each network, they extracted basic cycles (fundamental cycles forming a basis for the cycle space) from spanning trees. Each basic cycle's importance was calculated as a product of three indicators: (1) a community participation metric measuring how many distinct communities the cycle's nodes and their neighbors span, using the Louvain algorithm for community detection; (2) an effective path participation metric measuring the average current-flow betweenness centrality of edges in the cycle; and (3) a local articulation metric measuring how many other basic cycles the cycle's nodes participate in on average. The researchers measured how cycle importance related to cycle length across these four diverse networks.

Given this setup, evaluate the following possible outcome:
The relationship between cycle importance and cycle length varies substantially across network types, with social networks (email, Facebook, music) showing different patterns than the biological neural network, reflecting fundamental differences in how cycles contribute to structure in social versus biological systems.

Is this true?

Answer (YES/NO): NO